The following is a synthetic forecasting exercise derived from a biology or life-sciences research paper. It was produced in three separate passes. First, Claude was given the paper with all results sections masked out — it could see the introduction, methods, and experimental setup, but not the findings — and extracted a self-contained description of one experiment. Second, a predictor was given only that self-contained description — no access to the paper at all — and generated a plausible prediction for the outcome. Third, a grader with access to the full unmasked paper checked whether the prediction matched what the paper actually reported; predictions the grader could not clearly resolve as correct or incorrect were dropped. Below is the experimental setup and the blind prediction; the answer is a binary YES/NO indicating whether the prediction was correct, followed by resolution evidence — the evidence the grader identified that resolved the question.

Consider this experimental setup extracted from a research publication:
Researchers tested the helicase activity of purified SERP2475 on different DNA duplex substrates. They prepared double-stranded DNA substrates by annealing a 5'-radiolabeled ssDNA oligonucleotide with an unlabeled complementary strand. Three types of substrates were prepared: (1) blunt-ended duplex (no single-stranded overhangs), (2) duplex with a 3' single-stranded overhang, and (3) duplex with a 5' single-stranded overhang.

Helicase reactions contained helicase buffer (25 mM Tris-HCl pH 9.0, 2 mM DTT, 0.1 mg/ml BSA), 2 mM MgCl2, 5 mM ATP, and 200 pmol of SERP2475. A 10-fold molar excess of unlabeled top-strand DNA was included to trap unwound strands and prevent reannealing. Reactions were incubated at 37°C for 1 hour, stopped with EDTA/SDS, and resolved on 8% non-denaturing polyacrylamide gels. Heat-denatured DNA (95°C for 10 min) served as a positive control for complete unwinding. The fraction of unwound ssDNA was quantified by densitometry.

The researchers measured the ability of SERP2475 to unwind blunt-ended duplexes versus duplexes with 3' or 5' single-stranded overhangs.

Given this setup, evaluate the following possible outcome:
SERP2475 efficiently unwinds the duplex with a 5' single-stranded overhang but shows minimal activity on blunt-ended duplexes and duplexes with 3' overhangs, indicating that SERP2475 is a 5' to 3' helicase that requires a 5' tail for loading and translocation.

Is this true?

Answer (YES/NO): NO